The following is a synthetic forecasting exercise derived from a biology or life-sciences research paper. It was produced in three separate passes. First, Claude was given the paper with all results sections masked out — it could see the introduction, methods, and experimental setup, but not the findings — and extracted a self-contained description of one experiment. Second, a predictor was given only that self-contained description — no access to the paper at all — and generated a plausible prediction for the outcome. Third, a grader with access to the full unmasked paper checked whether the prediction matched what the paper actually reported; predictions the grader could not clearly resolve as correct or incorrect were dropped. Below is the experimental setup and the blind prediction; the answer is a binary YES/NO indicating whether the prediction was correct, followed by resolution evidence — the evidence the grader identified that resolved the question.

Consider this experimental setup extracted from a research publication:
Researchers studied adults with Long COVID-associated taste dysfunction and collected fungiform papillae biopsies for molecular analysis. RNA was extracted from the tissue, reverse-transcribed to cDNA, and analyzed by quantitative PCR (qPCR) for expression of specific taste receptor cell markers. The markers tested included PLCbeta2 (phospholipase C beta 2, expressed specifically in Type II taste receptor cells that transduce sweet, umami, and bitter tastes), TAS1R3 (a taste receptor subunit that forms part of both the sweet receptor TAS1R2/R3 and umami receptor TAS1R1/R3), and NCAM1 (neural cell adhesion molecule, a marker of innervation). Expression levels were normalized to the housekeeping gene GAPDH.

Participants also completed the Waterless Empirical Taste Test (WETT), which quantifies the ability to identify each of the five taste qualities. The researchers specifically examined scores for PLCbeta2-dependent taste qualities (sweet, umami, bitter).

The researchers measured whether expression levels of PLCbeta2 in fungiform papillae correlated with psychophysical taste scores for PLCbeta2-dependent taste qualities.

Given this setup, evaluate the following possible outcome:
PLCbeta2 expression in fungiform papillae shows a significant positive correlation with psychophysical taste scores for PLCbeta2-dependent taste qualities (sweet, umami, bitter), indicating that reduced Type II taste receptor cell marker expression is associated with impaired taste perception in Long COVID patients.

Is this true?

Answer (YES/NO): YES